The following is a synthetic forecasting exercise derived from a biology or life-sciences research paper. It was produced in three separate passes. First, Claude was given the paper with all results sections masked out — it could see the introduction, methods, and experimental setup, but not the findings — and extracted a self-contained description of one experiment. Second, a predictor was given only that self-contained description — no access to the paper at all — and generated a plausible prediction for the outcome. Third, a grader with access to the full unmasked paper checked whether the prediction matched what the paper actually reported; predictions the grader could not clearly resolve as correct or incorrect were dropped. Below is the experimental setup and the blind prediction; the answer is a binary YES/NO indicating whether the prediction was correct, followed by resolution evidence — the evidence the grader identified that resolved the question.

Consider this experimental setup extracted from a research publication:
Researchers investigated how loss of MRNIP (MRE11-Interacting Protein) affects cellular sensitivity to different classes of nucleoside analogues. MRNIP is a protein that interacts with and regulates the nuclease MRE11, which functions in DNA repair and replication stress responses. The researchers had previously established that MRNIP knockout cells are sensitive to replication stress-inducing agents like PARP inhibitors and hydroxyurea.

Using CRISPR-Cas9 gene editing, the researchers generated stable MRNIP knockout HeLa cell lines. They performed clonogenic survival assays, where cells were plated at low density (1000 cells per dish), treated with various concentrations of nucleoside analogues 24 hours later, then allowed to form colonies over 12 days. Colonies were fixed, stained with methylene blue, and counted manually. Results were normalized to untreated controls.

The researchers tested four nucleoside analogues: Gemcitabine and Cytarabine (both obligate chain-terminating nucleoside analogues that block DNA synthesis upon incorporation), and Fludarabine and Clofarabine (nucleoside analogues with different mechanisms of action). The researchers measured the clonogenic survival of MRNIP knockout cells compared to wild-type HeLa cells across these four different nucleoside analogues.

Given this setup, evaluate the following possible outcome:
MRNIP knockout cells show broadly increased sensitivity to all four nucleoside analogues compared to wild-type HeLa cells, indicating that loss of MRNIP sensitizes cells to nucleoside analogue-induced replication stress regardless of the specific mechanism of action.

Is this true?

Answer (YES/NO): NO